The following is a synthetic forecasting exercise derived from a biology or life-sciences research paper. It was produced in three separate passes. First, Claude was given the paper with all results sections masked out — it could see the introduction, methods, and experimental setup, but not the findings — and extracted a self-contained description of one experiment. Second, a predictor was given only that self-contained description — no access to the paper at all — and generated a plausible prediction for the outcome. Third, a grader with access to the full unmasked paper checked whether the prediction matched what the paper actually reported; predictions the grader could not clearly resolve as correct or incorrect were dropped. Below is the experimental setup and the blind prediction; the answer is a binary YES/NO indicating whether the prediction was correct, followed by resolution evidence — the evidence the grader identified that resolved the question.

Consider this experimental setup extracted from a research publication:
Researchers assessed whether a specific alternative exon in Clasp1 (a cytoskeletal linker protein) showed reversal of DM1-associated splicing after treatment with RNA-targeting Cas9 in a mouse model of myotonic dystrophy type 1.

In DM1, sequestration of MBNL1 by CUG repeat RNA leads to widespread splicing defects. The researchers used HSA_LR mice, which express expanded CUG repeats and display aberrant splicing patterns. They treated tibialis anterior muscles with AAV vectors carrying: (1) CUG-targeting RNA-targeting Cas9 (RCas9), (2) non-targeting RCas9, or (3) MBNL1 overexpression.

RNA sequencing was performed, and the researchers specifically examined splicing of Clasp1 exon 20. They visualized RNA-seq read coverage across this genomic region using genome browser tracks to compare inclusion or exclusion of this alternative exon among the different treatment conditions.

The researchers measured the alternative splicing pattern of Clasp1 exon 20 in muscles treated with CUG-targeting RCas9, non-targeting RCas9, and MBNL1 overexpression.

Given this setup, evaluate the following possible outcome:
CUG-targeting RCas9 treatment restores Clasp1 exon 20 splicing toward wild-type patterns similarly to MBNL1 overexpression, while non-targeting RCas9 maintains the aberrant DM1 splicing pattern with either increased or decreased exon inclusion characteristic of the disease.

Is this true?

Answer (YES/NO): YES